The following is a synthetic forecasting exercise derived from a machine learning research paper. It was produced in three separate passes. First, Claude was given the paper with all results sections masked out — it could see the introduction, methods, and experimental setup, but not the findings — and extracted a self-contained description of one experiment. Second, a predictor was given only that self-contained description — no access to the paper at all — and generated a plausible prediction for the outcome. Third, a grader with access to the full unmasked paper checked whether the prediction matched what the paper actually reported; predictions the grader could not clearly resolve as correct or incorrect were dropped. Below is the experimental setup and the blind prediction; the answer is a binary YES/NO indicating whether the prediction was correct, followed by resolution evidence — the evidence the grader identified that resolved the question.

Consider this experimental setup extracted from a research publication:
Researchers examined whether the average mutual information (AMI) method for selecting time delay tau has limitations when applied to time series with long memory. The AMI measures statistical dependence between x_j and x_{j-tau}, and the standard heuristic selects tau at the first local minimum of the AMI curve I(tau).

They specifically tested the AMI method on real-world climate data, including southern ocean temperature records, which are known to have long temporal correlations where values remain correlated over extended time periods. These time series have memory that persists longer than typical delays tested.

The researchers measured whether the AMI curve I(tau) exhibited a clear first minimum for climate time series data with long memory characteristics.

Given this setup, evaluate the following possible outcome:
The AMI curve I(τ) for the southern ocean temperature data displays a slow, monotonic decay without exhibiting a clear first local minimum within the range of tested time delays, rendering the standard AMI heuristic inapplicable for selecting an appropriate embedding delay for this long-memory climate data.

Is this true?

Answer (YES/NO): YES